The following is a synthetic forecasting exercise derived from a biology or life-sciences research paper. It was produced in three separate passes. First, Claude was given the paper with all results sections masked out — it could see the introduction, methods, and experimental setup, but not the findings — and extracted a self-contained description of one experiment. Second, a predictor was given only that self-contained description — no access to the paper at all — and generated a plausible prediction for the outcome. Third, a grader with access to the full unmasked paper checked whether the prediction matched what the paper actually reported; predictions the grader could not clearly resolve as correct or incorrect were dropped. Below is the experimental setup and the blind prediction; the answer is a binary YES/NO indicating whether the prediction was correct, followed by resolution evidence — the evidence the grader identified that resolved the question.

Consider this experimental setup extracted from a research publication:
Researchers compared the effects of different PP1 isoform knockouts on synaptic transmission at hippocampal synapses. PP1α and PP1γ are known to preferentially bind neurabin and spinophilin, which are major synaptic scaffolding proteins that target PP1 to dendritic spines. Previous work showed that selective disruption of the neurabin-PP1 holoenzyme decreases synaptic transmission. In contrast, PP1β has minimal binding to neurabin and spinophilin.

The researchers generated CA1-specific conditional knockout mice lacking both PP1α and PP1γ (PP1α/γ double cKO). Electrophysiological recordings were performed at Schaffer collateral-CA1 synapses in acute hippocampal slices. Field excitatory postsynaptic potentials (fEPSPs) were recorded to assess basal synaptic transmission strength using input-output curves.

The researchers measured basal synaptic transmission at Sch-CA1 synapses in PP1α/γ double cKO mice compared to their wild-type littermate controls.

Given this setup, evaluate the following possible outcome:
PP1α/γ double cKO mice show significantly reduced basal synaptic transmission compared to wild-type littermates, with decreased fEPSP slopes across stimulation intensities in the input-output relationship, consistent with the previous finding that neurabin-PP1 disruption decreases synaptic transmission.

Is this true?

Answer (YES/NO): YES